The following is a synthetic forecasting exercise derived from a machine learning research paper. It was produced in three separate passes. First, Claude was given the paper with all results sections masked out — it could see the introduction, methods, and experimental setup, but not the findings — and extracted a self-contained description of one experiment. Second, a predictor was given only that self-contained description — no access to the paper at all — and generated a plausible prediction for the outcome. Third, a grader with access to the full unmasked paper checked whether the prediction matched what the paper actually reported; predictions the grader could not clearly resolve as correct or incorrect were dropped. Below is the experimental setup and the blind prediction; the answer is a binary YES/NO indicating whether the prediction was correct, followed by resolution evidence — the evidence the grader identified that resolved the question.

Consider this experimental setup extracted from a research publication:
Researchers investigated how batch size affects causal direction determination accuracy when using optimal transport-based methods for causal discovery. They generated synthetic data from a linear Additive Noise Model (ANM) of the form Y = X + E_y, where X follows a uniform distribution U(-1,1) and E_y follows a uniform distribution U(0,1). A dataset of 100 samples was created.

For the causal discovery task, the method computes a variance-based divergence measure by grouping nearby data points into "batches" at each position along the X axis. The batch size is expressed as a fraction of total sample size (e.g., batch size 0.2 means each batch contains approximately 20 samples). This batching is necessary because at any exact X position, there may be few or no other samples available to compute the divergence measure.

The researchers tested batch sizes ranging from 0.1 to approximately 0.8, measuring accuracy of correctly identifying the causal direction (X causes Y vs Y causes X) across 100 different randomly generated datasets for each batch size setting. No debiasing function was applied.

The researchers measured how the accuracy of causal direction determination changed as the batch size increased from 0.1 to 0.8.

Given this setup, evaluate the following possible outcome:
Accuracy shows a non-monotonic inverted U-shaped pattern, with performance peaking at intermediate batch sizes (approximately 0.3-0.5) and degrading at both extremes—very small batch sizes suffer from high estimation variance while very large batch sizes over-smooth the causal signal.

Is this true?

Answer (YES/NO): NO